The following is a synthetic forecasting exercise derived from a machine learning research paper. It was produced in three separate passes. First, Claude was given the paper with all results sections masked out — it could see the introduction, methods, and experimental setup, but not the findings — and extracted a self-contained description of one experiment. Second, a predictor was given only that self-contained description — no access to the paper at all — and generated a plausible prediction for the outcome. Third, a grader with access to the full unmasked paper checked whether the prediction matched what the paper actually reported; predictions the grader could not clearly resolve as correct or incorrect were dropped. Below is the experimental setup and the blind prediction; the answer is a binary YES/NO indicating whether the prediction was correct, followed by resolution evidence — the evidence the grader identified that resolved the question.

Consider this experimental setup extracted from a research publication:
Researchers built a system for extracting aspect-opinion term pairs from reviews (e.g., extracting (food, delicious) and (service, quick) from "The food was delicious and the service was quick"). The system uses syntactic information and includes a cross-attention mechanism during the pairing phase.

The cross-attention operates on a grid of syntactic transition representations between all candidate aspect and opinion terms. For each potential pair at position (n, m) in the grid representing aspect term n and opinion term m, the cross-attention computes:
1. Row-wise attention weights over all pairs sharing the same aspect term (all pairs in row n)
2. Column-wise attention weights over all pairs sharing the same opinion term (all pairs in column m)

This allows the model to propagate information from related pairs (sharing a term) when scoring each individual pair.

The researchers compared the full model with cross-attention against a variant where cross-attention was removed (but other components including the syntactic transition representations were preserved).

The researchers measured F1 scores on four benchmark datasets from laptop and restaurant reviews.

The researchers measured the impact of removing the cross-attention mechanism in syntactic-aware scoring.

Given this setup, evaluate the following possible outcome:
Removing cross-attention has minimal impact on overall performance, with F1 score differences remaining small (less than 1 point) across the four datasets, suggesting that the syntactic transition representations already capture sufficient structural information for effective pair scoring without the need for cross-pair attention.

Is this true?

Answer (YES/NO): YES